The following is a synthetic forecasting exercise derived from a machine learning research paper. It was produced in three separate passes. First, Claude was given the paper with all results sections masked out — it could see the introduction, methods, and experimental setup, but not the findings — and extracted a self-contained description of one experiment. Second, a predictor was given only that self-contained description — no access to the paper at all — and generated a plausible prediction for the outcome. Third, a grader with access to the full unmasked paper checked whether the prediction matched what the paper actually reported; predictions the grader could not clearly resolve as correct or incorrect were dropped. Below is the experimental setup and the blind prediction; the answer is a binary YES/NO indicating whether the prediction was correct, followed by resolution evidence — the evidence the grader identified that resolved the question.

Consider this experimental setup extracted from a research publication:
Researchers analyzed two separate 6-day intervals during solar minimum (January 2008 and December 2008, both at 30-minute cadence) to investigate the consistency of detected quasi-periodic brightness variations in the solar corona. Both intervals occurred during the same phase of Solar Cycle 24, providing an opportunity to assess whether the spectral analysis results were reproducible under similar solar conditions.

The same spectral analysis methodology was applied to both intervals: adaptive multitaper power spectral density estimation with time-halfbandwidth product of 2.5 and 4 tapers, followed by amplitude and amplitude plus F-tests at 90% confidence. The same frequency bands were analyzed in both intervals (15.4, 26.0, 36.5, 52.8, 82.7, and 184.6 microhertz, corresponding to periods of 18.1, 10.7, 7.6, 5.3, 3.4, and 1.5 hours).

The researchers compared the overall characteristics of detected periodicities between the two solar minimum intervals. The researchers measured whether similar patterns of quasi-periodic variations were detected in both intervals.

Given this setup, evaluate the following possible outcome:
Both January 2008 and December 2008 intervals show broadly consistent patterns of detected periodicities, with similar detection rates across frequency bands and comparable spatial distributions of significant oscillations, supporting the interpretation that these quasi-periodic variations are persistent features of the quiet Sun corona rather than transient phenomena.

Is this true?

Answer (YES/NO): YES